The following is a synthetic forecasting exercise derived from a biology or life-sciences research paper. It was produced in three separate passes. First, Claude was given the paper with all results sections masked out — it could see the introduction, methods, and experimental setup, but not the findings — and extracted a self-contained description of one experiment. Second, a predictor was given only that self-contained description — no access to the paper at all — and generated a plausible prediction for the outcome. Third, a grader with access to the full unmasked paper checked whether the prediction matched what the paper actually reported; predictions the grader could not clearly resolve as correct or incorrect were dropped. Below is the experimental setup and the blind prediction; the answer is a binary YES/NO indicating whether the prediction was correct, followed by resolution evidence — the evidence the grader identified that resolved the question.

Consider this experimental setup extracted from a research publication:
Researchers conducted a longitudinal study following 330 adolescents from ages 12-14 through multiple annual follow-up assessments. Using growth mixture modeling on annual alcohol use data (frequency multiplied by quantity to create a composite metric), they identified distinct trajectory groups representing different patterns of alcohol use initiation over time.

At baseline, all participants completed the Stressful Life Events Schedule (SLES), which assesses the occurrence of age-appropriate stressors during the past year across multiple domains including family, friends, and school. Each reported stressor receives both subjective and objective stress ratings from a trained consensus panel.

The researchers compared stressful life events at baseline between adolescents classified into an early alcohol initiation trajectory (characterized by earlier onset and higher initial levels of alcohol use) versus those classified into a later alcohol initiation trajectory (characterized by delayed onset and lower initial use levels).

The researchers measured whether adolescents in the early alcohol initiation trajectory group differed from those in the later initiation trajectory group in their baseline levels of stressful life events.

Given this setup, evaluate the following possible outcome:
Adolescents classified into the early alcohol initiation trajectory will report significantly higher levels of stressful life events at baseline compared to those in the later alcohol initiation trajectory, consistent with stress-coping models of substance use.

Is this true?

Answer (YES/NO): YES